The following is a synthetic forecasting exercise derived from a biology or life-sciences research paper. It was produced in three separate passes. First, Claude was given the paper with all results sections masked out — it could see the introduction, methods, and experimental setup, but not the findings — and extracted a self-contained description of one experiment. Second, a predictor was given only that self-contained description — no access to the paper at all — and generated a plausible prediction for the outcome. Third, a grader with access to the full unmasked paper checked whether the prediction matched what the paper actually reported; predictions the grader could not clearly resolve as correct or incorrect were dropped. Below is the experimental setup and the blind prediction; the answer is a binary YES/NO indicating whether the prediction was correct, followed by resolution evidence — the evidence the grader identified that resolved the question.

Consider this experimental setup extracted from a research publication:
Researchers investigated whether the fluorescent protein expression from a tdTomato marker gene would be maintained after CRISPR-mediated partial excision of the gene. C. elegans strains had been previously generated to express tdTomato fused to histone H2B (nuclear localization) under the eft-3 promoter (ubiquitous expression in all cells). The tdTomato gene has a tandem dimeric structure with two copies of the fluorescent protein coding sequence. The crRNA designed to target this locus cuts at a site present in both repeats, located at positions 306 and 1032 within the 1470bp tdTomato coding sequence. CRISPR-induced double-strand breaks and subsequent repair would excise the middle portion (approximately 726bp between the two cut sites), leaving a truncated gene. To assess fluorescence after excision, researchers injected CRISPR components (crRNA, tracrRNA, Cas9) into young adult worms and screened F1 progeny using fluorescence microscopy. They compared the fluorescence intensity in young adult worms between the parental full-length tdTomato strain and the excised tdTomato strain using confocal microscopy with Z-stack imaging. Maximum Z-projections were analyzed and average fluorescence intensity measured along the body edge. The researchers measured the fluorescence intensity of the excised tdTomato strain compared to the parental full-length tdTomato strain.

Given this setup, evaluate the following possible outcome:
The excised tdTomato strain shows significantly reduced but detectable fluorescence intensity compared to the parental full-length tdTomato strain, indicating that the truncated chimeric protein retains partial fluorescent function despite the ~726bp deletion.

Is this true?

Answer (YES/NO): NO